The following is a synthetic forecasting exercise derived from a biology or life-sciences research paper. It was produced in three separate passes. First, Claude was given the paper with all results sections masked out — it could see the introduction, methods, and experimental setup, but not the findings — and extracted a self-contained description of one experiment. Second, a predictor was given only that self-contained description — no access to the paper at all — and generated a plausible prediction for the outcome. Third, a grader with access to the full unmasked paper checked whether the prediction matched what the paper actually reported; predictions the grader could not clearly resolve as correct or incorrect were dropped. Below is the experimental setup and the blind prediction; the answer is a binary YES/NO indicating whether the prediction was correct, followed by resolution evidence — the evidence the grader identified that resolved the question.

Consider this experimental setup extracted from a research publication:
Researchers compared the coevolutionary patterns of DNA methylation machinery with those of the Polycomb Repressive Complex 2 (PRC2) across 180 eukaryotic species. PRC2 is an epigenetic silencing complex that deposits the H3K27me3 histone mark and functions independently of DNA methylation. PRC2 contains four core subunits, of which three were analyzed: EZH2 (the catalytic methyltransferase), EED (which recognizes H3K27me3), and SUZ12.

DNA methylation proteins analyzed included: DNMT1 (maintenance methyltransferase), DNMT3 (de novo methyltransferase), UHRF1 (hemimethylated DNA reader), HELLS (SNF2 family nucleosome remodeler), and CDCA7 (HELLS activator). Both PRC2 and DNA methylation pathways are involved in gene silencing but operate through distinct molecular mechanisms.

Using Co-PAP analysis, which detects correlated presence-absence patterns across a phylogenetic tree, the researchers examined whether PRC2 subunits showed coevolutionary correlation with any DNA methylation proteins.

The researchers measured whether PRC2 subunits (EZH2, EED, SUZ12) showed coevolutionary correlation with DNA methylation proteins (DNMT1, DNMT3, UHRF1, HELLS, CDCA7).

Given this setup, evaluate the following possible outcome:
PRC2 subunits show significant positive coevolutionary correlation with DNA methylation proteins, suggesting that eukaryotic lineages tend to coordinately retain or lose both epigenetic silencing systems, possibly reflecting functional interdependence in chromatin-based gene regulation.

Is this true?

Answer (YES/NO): NO